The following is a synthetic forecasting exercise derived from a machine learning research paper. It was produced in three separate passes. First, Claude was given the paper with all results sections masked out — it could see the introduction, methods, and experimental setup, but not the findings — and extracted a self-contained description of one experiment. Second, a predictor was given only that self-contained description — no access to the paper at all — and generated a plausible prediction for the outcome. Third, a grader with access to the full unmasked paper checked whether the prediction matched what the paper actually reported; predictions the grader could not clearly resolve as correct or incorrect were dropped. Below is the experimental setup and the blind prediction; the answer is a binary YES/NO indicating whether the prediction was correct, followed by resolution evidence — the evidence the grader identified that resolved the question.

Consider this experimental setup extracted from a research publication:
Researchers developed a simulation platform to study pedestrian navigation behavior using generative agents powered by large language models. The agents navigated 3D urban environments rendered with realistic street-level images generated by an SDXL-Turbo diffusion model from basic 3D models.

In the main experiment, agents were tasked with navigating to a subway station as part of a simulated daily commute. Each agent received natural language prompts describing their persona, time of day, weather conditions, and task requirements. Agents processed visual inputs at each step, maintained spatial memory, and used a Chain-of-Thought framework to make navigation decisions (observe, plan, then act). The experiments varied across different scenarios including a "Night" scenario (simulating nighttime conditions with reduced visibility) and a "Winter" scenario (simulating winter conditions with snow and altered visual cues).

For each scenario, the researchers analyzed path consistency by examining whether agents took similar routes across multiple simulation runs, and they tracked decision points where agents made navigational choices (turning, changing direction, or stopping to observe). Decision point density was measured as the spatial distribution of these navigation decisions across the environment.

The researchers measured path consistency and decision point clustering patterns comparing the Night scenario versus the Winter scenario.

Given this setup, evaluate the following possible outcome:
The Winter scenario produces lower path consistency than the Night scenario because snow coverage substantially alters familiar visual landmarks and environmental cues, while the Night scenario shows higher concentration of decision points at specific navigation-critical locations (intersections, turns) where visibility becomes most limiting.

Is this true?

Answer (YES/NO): NO